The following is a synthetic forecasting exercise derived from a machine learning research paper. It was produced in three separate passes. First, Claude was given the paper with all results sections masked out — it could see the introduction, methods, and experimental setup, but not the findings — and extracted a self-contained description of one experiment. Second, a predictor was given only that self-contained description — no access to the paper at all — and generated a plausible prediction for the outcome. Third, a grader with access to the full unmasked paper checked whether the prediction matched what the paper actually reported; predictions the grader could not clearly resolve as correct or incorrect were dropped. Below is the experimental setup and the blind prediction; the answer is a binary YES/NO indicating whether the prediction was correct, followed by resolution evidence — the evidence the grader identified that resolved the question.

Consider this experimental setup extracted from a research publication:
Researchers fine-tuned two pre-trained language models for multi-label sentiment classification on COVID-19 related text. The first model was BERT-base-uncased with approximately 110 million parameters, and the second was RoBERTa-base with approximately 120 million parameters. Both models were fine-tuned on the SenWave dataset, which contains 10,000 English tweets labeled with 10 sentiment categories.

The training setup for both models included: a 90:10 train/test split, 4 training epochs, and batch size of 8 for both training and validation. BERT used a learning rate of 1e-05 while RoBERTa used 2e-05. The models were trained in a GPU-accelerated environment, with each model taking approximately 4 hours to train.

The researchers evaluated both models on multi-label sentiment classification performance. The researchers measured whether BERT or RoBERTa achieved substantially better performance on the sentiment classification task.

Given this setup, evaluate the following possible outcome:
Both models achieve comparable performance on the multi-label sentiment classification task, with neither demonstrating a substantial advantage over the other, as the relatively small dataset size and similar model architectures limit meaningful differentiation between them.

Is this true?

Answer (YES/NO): YES